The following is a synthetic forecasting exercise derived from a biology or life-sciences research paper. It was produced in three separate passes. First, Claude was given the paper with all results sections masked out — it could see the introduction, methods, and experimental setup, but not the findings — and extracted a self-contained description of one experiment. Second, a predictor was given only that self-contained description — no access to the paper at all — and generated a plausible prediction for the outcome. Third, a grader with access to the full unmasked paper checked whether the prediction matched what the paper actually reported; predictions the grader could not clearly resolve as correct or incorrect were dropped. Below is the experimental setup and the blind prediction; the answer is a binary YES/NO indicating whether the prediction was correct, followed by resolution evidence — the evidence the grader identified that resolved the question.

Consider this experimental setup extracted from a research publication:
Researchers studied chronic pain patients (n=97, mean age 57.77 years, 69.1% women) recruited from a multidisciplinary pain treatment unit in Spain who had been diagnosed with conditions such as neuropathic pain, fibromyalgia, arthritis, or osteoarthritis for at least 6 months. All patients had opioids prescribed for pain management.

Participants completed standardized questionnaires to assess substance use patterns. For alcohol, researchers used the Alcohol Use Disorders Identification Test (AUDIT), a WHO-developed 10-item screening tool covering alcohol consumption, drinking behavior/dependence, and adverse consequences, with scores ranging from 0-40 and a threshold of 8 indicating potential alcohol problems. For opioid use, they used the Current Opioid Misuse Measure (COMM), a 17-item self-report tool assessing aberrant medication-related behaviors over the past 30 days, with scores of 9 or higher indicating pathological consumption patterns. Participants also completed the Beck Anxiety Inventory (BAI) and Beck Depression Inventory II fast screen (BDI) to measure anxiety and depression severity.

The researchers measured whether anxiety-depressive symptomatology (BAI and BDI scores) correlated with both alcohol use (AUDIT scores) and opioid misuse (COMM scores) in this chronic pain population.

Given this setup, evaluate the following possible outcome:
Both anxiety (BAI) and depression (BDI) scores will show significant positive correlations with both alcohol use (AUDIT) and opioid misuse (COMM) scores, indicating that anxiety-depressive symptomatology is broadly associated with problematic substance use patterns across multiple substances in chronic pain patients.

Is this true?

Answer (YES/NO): NO